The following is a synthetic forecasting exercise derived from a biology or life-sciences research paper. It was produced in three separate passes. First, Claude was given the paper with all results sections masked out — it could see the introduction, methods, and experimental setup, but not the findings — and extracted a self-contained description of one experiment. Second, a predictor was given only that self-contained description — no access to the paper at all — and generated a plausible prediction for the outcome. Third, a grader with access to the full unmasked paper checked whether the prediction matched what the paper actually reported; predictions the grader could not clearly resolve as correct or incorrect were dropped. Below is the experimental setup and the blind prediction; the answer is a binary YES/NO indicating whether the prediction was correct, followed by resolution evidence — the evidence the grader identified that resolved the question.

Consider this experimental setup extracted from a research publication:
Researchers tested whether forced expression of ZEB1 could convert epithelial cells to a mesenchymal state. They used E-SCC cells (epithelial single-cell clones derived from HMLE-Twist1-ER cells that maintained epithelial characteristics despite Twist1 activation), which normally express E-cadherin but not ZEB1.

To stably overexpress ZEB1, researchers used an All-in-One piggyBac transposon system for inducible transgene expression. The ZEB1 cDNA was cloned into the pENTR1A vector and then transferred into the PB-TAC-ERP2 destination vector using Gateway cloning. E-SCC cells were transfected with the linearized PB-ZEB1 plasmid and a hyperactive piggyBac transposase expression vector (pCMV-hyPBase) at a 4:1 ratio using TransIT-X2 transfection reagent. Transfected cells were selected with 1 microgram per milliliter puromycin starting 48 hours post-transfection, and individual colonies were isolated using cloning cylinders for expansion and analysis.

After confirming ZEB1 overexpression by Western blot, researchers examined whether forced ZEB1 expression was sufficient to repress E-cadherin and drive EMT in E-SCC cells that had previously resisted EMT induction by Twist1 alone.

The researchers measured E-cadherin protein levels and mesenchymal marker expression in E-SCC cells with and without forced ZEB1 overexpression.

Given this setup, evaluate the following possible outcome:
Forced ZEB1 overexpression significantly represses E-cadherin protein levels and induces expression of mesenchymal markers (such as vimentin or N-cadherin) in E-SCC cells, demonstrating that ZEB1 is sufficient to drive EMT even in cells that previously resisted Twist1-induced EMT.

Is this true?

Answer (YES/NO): NO